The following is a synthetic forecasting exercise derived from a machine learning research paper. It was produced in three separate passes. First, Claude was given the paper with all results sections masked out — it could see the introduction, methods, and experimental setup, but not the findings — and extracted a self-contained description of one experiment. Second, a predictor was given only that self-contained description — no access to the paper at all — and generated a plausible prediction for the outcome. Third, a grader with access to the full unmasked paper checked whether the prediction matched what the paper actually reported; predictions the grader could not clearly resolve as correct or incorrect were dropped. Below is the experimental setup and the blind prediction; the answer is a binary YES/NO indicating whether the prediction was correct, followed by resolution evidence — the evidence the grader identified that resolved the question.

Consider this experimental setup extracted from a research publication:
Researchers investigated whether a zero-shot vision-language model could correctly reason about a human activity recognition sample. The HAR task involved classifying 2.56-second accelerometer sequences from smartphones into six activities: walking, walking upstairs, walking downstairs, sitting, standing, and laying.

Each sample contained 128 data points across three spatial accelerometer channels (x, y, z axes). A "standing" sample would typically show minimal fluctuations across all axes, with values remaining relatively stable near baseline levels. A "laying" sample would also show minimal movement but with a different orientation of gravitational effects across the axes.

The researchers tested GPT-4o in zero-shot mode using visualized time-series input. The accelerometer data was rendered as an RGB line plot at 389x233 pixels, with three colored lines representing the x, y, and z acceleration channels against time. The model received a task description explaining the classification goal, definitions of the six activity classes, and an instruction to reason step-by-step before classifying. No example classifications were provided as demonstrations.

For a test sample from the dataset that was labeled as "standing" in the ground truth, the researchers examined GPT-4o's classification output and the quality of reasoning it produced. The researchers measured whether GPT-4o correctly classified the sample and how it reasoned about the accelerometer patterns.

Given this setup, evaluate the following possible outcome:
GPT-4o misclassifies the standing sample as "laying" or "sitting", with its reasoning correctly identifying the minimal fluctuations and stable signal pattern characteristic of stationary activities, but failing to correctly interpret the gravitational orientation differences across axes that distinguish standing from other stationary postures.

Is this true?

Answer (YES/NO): NO